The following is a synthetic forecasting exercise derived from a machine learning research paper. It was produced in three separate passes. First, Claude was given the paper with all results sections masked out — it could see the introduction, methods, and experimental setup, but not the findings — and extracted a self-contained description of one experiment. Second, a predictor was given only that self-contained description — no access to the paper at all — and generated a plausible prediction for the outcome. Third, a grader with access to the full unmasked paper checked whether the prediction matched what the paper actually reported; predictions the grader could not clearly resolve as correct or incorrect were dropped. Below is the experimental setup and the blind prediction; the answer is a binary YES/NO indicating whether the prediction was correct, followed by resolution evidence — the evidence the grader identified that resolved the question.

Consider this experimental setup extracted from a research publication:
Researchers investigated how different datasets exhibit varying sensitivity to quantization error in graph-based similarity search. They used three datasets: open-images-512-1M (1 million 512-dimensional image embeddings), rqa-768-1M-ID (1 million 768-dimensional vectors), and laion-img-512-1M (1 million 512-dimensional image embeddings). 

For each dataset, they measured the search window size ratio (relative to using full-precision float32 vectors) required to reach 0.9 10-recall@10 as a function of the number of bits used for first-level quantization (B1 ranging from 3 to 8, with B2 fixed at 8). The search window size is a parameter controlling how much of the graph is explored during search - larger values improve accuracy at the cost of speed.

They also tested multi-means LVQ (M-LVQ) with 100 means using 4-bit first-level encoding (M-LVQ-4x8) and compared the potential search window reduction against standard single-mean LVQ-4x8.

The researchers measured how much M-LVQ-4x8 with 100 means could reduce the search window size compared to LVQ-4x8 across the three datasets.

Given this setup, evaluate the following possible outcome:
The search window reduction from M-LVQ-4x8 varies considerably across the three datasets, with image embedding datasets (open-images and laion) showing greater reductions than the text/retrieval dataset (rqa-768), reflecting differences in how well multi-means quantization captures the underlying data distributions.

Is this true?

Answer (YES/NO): YES